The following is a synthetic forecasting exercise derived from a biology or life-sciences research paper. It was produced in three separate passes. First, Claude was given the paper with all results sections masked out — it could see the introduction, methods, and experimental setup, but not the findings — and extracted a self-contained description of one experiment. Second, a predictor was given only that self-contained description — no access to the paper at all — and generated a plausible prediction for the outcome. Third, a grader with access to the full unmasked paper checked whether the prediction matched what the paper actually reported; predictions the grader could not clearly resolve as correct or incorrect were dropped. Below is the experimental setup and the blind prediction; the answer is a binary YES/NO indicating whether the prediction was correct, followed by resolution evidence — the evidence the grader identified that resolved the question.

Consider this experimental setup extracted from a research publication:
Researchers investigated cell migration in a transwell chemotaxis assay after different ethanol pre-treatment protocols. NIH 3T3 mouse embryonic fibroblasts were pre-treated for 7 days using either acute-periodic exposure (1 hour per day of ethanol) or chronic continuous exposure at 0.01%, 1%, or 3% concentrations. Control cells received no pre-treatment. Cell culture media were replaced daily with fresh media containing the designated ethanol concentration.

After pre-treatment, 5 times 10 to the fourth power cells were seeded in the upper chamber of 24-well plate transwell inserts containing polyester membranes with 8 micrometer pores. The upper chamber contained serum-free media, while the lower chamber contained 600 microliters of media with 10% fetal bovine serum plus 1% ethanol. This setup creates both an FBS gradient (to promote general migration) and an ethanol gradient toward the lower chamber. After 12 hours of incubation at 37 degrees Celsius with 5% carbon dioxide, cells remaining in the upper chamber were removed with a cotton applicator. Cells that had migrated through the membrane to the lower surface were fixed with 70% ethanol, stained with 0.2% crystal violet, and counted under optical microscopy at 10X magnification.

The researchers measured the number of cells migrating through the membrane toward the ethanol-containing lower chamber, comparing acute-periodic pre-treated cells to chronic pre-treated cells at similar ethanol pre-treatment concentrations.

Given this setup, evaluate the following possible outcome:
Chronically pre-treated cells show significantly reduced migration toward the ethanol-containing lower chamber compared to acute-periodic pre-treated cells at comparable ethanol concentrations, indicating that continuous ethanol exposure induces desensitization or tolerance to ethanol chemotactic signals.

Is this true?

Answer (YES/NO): NO